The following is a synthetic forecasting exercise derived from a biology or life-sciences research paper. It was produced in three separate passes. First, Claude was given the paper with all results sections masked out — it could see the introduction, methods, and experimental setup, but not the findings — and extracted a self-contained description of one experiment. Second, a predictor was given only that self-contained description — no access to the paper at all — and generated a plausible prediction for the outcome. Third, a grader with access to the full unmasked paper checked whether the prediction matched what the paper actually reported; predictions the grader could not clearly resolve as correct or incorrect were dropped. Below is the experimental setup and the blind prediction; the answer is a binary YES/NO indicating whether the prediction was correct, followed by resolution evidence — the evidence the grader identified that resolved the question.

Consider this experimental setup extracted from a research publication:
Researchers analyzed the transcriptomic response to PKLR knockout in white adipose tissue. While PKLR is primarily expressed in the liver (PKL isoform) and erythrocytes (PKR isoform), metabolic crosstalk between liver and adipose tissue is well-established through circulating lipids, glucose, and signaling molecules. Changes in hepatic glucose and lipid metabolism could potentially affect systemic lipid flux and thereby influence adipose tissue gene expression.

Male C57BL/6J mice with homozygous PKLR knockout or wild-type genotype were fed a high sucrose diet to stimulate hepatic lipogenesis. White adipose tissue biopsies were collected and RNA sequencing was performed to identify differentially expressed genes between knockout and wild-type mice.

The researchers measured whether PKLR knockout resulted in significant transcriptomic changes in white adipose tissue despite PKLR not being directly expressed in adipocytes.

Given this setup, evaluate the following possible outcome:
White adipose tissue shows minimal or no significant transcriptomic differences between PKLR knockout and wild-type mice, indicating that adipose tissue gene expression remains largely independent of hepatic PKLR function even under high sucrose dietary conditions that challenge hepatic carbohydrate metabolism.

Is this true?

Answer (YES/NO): NO